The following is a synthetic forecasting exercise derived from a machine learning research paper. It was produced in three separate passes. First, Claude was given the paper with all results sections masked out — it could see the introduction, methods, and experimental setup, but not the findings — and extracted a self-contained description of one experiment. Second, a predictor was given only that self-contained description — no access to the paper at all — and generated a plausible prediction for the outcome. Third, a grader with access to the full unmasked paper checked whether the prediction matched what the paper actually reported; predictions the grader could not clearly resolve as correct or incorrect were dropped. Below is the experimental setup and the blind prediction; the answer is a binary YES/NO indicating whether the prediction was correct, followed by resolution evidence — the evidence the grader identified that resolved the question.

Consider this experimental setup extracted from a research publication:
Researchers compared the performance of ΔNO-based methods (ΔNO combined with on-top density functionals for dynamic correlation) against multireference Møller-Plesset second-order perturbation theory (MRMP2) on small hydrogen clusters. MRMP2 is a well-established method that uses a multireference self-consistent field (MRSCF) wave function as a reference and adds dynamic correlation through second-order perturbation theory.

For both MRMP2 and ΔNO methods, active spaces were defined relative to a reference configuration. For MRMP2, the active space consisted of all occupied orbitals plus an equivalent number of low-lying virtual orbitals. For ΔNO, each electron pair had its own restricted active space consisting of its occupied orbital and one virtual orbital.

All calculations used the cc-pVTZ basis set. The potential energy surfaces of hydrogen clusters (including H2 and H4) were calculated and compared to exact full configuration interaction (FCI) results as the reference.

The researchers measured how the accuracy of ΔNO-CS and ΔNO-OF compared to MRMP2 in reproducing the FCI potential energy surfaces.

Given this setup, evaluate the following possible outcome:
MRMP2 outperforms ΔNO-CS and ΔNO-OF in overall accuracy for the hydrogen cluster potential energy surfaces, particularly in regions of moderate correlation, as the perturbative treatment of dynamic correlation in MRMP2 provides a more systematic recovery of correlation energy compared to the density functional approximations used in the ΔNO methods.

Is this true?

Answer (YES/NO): NO